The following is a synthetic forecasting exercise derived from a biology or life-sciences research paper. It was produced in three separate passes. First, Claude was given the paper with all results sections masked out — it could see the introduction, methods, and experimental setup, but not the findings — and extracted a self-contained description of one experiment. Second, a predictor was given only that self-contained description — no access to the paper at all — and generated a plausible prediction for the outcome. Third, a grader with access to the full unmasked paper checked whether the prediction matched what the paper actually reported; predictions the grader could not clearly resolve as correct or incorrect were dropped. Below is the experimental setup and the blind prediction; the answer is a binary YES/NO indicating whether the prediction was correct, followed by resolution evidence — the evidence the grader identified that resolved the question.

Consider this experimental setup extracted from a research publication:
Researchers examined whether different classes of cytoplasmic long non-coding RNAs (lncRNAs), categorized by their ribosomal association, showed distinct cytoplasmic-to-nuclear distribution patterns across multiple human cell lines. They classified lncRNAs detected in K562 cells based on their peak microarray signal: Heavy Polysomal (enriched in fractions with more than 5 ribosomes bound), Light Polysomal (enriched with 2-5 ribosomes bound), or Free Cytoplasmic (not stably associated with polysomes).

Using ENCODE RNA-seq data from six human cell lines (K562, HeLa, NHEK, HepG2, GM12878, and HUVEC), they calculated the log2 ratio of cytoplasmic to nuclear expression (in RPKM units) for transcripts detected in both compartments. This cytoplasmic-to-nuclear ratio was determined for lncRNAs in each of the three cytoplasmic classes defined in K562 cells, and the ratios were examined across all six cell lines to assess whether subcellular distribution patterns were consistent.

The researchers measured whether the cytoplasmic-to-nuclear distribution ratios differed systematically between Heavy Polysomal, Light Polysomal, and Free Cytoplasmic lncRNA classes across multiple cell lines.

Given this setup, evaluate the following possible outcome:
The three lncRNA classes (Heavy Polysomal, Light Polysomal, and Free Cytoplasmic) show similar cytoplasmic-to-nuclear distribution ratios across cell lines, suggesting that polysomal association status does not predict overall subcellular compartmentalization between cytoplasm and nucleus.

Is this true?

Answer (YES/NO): NO